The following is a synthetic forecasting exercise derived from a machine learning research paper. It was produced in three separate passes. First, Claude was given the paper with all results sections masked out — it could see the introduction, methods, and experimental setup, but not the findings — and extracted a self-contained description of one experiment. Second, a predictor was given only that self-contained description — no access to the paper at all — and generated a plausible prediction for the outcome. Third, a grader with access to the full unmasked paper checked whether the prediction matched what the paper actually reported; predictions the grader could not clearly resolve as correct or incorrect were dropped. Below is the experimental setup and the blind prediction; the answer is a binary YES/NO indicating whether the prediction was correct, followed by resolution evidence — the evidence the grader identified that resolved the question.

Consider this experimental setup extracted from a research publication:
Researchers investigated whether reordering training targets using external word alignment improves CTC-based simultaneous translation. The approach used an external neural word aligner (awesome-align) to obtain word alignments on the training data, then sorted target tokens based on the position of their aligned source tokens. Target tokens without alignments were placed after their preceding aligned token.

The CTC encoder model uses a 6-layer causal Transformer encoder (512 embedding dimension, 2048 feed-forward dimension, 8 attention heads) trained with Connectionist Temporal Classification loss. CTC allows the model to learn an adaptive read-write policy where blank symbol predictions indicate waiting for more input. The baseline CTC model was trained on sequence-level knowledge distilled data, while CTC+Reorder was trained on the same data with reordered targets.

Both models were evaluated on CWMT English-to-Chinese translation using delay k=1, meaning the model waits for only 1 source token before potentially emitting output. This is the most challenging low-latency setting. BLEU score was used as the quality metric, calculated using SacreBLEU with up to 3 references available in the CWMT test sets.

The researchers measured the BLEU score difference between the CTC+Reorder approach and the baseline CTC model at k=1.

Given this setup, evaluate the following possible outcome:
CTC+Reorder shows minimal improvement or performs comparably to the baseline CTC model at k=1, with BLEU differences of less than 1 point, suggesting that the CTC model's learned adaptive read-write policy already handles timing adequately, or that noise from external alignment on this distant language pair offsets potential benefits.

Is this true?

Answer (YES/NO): NO